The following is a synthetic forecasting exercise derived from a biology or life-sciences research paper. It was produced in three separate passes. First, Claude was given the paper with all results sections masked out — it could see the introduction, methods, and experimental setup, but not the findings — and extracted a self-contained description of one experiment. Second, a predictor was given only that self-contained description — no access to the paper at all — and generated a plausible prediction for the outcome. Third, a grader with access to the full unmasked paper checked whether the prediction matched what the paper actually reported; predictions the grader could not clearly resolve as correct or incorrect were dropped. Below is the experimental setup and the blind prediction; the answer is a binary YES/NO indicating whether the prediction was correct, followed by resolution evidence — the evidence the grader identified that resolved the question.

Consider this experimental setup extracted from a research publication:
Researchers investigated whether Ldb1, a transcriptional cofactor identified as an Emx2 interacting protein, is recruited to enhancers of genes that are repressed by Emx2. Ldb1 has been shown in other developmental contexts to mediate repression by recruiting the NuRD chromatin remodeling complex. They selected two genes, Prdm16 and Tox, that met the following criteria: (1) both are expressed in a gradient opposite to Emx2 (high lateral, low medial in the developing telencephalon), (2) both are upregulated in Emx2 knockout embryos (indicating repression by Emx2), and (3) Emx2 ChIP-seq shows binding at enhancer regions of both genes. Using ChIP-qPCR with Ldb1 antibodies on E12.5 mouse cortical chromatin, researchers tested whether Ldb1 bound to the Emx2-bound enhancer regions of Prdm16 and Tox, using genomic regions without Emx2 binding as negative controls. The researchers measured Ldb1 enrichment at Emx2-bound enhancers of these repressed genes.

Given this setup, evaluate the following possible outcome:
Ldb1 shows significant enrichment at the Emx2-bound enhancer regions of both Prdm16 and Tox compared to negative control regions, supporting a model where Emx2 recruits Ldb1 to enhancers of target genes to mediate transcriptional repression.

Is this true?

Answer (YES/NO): YES